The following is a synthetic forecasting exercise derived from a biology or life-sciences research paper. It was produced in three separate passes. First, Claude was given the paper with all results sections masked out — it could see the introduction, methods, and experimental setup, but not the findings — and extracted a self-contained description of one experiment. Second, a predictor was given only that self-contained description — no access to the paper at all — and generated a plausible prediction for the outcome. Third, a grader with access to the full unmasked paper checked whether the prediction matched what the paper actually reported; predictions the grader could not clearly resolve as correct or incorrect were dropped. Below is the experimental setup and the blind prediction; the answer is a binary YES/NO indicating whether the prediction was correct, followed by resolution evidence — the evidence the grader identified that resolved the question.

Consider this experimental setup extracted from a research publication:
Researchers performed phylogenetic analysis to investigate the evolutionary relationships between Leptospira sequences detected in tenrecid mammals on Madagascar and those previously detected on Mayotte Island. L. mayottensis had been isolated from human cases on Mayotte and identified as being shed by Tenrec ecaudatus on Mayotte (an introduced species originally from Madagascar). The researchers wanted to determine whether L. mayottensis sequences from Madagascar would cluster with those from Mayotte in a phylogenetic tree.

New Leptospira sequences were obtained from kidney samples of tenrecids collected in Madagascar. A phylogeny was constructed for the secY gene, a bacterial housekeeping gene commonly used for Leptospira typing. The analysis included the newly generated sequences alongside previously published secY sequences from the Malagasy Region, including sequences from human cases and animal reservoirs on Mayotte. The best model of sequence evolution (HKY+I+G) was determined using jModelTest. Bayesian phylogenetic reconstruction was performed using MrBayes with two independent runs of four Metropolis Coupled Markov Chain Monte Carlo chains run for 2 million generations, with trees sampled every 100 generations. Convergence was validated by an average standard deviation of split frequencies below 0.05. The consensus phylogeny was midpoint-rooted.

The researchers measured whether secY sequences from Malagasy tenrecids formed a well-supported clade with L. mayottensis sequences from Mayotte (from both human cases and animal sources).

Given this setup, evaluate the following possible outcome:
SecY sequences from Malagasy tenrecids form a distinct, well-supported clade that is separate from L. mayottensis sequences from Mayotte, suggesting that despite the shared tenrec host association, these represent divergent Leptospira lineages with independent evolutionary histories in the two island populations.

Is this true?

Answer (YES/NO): NO